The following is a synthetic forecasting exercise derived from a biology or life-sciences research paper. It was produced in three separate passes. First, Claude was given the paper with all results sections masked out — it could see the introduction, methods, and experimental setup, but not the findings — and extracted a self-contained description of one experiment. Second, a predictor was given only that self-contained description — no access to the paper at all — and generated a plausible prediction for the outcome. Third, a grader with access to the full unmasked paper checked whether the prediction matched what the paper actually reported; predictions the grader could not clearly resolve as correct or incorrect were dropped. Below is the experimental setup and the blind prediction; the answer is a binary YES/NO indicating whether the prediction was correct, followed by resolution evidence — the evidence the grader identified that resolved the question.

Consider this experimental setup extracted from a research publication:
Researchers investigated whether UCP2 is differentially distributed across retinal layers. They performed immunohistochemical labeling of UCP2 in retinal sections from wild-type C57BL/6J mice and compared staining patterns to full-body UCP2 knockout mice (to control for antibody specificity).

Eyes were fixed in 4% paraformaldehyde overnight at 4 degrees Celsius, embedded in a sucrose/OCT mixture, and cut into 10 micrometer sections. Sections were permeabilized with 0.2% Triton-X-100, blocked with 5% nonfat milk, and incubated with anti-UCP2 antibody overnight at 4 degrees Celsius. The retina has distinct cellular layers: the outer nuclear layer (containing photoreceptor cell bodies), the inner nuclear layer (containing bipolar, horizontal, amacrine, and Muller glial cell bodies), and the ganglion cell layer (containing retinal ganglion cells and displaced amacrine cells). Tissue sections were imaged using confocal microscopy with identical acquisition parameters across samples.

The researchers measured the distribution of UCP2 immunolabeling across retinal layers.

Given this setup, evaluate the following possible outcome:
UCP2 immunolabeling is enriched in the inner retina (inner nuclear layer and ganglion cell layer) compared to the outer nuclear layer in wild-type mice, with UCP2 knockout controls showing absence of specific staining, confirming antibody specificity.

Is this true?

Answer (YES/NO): NO